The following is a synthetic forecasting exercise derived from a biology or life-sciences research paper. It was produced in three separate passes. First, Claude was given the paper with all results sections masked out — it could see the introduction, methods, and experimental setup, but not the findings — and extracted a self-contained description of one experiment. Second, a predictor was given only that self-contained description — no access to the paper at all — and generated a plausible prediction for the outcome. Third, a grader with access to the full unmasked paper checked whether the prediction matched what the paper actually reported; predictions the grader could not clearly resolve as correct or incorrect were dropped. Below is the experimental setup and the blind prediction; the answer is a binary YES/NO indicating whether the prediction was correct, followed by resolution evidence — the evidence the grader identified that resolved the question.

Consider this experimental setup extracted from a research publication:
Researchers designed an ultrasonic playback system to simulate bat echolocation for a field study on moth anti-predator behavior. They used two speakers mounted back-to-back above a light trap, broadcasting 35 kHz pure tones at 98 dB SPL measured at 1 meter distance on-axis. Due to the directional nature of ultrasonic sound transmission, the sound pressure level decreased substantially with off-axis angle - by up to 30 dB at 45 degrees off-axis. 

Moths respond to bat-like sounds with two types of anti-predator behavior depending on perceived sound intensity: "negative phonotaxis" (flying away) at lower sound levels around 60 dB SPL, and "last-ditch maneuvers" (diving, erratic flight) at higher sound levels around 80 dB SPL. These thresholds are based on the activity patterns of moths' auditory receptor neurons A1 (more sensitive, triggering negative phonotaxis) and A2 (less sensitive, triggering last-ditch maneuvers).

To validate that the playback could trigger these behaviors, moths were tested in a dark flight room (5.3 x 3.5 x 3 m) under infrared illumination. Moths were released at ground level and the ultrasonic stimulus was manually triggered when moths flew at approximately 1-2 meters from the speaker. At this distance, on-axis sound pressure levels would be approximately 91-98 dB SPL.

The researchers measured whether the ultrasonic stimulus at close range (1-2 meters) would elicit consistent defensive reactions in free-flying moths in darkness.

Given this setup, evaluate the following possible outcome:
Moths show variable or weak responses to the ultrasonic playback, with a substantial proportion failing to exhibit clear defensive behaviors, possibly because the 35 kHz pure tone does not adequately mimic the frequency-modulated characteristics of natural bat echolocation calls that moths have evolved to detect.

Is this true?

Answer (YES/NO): YES